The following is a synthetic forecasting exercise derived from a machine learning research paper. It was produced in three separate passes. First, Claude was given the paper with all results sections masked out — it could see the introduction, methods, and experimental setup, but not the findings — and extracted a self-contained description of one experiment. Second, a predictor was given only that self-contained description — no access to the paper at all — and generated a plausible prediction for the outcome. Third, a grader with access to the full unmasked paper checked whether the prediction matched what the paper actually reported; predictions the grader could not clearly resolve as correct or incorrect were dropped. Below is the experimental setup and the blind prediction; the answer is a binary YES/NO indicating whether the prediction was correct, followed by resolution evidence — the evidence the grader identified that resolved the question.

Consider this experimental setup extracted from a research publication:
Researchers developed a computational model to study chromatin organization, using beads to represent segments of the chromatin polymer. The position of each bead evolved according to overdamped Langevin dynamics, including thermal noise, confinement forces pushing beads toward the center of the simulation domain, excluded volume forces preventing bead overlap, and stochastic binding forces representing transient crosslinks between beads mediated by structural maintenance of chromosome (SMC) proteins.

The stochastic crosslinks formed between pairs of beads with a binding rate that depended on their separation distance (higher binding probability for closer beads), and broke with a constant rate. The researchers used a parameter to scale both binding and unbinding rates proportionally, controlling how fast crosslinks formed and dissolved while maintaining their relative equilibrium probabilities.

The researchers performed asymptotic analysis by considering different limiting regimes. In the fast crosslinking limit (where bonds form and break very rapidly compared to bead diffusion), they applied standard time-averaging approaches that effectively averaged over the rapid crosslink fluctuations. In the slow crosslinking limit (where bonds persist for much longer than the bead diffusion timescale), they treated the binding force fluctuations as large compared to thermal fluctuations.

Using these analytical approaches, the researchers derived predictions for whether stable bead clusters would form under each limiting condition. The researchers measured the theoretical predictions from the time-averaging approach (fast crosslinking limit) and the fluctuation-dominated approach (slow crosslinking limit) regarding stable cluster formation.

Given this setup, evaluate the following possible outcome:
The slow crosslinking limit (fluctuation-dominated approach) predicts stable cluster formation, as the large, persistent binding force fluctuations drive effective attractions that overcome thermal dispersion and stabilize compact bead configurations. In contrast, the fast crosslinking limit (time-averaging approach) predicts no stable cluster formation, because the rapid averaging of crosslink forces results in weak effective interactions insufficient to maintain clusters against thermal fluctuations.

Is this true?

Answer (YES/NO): NO